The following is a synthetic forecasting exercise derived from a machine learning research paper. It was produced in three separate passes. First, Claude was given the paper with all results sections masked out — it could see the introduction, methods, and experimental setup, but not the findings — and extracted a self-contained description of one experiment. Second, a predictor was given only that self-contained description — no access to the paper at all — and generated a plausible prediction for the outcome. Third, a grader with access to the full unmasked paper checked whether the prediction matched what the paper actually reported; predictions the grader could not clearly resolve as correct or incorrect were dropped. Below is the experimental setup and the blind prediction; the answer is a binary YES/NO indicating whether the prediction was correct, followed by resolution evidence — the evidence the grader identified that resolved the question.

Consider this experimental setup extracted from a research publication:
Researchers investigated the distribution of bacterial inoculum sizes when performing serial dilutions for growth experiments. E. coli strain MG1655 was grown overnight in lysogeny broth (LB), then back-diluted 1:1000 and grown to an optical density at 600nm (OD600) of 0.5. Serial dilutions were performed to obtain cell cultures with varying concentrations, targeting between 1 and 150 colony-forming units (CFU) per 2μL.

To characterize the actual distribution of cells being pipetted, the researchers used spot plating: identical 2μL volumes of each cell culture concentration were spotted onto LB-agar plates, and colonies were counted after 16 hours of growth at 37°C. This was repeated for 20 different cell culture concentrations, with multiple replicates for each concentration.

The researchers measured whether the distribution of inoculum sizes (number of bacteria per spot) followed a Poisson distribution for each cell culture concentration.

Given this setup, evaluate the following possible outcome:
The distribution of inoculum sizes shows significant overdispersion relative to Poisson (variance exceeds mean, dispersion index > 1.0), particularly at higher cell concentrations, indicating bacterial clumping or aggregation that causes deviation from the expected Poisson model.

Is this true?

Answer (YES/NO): NO